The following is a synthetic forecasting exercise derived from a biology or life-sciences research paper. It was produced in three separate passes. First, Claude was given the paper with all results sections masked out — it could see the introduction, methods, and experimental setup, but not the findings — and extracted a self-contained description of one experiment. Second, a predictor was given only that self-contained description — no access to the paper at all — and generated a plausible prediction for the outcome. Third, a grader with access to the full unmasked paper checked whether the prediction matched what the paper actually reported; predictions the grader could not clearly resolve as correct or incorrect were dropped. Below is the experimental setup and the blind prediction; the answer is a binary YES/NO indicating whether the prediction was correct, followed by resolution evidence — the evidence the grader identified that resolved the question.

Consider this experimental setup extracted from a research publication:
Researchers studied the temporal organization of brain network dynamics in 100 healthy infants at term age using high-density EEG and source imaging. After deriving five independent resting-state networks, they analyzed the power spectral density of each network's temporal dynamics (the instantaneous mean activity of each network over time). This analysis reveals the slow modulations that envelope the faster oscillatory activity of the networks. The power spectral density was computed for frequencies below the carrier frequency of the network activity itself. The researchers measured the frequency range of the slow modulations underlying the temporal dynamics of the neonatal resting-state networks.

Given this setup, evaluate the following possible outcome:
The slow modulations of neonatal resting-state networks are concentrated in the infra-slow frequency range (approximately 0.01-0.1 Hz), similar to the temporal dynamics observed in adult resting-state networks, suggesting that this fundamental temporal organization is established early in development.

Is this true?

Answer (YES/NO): YES